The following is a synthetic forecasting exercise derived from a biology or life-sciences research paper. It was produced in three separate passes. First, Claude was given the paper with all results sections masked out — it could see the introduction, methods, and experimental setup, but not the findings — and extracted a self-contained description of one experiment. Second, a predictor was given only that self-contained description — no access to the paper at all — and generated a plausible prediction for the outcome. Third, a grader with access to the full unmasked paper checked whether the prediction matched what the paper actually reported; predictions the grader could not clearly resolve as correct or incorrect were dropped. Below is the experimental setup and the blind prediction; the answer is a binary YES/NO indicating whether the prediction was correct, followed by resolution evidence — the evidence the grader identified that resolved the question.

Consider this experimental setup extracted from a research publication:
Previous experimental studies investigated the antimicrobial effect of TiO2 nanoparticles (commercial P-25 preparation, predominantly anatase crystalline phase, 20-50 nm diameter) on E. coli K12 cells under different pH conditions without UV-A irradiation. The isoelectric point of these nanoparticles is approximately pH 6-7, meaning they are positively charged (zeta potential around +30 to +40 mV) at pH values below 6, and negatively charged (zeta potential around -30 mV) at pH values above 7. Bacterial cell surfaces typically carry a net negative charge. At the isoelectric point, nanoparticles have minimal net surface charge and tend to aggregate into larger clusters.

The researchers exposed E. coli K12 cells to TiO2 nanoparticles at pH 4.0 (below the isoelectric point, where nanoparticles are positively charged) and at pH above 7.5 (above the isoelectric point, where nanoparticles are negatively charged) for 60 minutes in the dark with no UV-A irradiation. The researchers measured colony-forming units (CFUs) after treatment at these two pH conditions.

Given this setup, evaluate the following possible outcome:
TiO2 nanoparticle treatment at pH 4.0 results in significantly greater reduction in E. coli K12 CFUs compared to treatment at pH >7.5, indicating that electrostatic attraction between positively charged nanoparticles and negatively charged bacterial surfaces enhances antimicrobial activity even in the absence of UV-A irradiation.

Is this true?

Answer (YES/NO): YES